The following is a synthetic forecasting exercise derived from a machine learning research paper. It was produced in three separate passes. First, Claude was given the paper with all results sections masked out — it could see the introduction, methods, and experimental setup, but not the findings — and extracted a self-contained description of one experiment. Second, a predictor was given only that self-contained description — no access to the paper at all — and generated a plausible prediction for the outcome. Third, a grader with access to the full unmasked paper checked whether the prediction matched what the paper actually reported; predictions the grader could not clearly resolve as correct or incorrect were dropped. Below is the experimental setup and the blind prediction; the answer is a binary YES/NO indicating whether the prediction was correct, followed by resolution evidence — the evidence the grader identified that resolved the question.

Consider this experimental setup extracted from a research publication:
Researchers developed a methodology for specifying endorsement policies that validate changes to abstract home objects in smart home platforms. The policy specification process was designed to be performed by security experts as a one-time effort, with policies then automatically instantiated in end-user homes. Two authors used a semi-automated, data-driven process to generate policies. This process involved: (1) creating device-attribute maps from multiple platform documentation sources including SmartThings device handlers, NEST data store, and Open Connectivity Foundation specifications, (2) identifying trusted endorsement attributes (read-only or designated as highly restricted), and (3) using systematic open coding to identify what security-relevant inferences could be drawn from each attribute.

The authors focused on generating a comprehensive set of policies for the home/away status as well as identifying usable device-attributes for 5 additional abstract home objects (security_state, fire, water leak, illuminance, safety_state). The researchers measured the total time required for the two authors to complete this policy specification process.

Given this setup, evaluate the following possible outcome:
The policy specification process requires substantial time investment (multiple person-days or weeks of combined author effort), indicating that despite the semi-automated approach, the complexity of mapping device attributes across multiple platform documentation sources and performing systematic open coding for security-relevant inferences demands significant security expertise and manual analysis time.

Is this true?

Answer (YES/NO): NO